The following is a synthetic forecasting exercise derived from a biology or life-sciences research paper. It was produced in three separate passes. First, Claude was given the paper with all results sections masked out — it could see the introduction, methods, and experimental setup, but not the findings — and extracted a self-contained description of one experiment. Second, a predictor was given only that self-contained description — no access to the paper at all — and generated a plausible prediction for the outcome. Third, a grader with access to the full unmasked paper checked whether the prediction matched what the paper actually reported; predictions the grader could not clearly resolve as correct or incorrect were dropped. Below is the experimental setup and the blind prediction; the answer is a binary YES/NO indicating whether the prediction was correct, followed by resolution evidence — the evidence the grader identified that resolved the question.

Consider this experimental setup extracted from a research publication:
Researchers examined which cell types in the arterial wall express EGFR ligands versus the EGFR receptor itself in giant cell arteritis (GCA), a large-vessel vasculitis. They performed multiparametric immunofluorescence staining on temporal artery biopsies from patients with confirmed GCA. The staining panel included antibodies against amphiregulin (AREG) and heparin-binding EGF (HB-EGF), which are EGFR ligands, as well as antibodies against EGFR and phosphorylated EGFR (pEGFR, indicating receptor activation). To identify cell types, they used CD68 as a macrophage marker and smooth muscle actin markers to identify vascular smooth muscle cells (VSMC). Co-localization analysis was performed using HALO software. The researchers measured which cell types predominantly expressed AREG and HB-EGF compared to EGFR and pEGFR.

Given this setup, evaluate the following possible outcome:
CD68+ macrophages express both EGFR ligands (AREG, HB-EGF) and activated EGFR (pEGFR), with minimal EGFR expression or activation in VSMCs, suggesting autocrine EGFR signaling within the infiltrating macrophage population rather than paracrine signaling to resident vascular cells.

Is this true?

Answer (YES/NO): NO